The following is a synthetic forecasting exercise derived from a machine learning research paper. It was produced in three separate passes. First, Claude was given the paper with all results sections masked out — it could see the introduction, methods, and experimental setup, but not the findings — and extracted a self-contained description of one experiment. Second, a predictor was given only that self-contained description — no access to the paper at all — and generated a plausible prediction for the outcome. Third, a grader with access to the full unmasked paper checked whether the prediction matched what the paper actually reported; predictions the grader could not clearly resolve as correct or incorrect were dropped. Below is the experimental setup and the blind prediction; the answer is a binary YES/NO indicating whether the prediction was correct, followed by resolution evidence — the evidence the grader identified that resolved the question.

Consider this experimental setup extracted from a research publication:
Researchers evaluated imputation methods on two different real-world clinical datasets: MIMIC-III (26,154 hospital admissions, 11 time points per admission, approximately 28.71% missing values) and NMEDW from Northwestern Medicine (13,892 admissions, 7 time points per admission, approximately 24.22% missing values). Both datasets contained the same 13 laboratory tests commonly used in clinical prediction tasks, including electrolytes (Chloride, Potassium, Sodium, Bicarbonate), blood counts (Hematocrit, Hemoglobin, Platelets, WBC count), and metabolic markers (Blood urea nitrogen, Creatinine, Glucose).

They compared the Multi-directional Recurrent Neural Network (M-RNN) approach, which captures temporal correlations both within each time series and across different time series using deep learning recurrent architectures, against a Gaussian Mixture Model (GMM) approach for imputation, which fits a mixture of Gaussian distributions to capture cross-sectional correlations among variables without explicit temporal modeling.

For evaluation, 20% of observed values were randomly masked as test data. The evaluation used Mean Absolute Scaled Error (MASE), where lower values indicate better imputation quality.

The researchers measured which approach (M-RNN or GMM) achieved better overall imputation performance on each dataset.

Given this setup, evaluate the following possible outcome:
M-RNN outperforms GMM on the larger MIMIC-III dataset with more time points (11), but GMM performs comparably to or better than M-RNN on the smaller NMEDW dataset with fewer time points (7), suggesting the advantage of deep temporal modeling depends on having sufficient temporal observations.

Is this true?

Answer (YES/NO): NO